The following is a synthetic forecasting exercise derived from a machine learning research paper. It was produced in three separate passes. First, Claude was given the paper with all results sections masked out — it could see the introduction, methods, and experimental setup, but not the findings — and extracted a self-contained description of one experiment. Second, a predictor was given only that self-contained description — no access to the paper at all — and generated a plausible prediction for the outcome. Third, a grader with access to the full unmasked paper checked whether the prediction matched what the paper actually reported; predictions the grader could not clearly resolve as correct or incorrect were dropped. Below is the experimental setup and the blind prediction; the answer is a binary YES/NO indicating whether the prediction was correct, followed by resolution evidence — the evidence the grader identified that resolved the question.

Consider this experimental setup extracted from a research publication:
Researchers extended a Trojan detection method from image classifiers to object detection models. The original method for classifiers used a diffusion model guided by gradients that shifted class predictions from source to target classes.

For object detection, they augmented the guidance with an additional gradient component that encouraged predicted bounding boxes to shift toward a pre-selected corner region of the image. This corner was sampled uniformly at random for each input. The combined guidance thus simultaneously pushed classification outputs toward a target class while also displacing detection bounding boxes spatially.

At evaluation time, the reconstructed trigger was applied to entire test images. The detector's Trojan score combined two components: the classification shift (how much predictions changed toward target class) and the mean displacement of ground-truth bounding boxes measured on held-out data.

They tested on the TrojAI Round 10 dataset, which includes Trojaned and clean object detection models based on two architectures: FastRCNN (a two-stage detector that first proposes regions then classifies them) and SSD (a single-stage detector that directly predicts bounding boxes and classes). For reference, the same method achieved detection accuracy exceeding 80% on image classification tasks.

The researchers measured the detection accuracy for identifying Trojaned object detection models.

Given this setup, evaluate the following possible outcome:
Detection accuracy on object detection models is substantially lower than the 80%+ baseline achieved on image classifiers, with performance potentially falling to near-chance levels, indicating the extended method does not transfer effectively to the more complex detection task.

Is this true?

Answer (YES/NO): NO